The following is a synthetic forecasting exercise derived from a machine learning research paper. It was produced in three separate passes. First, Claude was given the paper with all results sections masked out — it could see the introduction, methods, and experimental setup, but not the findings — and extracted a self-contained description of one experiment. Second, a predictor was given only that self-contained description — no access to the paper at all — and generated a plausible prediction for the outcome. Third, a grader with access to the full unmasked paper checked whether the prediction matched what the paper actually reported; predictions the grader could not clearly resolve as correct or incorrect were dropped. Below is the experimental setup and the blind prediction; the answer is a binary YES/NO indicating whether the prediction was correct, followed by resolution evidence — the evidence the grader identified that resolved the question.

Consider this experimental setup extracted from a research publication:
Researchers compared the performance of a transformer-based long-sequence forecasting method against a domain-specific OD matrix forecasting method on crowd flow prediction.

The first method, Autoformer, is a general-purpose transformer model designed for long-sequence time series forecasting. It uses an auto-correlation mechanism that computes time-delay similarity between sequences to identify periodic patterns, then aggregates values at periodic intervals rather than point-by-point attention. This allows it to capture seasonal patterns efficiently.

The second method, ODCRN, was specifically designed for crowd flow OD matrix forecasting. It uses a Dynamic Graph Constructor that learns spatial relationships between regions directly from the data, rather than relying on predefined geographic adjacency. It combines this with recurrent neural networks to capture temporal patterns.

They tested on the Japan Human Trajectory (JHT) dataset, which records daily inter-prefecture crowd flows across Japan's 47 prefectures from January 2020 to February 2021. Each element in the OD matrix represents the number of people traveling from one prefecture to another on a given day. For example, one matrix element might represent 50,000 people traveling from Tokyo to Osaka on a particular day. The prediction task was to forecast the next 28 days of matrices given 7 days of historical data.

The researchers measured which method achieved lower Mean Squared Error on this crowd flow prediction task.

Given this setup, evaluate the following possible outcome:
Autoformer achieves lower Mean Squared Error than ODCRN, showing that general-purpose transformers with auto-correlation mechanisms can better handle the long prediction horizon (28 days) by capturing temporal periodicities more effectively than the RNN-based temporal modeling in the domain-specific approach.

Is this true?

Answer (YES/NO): NO